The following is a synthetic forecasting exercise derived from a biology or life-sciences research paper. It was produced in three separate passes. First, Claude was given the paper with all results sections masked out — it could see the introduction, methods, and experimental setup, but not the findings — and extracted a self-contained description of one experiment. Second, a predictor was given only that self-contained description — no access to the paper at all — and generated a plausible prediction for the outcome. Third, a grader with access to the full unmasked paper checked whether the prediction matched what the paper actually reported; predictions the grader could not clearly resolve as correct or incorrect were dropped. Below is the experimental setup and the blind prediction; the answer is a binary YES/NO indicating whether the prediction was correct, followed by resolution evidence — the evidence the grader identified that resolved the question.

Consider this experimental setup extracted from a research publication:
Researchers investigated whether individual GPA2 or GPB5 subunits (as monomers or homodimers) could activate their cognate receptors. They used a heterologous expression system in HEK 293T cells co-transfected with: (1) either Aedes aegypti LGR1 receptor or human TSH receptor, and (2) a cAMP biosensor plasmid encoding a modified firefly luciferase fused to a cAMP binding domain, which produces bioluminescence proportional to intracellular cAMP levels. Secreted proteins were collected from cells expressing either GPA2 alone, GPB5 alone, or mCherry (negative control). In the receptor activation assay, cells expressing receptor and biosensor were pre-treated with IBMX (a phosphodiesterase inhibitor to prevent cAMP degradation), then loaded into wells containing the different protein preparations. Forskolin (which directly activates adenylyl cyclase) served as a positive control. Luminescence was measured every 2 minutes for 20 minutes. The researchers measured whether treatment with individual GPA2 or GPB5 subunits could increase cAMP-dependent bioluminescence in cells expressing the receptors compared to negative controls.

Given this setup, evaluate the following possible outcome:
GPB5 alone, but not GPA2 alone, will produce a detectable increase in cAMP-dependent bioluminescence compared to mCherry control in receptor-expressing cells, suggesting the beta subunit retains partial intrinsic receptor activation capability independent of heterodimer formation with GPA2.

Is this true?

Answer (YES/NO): NO